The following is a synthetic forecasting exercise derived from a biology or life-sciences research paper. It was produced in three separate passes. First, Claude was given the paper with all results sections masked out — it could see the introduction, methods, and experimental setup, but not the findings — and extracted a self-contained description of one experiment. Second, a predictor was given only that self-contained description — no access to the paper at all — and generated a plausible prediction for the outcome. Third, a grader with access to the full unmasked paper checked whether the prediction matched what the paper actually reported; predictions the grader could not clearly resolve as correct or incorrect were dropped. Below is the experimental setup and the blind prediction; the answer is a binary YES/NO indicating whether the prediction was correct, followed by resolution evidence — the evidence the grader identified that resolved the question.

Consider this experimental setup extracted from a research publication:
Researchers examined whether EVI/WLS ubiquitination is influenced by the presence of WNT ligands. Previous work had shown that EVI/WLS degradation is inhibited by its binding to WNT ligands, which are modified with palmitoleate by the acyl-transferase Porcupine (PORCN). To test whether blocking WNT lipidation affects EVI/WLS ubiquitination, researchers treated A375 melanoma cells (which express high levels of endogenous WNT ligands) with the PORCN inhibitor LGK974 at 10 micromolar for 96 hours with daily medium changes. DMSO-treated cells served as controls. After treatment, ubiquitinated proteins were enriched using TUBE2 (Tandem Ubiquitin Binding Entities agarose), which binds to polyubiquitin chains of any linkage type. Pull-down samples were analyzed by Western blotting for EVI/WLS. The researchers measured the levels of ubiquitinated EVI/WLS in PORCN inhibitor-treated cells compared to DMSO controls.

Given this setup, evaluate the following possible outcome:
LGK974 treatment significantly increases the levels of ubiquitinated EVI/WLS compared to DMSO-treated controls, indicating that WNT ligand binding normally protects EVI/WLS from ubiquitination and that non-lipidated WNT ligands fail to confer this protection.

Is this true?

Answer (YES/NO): NO